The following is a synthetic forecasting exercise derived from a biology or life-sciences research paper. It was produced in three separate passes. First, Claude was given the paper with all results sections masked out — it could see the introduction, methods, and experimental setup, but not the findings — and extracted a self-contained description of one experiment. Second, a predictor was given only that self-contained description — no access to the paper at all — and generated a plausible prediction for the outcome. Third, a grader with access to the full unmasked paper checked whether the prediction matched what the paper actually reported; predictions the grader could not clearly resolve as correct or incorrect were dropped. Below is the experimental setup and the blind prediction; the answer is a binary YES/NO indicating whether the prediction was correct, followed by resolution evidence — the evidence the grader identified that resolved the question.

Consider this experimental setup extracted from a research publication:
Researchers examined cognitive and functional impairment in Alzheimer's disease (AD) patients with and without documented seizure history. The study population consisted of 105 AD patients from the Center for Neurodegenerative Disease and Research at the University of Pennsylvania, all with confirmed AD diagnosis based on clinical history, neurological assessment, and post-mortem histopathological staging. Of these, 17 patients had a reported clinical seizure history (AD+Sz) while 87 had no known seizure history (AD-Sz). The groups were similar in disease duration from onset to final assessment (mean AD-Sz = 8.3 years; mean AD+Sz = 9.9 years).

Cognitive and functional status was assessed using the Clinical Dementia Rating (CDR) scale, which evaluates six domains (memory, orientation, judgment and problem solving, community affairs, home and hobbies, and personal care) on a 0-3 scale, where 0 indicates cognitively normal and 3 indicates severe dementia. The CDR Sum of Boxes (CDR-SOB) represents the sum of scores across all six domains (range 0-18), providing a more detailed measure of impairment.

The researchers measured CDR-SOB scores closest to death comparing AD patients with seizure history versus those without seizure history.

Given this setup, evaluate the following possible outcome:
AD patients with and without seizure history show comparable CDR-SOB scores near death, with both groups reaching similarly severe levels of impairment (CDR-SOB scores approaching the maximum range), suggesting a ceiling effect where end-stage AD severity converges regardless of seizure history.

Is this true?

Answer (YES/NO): NO